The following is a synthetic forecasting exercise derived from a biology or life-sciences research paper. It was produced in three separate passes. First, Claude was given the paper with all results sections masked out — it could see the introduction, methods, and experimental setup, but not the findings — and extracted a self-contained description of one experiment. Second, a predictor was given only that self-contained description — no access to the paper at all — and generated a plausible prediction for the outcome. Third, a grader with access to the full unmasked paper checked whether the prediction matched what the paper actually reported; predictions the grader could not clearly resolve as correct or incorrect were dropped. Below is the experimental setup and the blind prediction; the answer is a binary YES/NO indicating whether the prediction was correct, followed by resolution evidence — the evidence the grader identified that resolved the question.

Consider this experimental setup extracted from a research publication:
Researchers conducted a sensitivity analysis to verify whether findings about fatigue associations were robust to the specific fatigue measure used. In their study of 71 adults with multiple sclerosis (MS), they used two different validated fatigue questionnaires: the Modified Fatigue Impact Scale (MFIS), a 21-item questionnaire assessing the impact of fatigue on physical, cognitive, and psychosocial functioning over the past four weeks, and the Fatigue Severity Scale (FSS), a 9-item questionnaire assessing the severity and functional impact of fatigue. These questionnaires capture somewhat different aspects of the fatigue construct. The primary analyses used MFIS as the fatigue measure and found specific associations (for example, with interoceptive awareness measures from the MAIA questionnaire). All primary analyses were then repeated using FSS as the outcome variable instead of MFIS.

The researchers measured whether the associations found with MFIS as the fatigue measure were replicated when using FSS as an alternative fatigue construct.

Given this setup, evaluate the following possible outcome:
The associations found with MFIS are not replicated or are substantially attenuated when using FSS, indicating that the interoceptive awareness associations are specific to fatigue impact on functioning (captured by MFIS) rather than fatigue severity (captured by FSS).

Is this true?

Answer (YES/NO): NO